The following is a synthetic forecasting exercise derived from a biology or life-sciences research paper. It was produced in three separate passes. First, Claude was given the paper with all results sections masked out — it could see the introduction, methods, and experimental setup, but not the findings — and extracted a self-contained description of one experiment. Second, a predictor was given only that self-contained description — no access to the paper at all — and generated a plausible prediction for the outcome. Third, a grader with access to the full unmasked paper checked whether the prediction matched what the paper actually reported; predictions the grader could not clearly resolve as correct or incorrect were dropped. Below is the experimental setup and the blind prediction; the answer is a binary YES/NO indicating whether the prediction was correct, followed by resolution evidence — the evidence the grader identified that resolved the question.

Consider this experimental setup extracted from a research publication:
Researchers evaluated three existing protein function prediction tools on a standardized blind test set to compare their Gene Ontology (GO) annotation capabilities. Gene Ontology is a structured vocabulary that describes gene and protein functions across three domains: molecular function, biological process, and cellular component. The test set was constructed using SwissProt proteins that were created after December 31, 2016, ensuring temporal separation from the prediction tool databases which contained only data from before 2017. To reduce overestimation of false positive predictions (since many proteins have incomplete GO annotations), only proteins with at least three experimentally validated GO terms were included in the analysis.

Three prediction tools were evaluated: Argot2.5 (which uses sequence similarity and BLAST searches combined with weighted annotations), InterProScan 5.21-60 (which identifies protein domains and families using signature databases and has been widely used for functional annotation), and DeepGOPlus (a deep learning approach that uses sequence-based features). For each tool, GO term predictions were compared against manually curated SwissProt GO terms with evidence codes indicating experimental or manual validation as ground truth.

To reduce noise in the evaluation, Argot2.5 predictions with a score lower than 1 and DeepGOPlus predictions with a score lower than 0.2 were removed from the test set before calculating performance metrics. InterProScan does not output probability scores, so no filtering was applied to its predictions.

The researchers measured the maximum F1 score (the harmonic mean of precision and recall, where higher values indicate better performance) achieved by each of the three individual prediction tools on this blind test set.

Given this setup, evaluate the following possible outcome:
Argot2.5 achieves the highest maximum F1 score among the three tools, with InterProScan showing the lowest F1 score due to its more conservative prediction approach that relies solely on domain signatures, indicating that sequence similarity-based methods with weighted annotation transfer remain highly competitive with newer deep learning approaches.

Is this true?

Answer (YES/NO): NO